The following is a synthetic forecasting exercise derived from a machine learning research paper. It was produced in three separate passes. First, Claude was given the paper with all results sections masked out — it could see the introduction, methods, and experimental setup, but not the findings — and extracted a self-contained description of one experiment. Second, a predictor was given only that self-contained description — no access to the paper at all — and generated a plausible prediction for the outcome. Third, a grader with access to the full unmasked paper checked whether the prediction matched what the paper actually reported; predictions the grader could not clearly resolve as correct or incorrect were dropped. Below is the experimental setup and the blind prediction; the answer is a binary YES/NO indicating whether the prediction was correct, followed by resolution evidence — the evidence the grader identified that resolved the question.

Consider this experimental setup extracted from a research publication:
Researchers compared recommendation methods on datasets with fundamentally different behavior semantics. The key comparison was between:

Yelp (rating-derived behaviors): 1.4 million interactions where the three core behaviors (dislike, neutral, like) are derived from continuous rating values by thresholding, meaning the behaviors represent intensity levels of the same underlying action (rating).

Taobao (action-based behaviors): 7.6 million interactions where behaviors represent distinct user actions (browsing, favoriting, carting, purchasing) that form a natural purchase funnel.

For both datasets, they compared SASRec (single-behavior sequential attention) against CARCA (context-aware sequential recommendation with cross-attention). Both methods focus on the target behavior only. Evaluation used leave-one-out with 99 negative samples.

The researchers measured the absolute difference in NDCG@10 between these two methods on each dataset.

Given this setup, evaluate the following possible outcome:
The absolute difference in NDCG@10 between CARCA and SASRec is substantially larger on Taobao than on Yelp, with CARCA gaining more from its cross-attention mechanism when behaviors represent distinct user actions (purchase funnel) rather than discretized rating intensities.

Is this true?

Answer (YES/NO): YES